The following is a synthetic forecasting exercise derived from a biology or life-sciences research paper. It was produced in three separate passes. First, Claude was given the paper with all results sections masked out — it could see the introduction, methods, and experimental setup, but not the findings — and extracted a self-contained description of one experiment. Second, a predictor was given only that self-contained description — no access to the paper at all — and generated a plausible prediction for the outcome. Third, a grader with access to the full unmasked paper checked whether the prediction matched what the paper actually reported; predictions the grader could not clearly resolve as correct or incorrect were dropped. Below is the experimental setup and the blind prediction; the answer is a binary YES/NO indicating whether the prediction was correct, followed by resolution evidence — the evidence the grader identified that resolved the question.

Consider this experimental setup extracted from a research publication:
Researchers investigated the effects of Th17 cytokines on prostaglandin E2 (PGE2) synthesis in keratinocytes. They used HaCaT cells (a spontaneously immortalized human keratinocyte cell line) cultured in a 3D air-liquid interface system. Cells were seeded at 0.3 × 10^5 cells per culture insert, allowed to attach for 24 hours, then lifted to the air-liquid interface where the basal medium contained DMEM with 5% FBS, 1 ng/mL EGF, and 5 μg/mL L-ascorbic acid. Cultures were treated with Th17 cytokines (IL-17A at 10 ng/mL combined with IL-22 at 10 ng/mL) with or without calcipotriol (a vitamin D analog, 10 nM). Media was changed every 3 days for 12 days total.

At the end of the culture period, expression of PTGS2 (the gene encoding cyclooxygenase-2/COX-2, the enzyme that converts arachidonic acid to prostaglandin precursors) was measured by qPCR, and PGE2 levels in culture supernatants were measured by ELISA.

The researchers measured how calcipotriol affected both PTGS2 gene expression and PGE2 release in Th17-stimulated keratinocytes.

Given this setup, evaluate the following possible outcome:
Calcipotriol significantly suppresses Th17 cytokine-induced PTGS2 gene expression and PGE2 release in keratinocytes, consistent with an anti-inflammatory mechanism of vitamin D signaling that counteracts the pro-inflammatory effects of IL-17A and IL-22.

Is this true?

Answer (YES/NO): NO